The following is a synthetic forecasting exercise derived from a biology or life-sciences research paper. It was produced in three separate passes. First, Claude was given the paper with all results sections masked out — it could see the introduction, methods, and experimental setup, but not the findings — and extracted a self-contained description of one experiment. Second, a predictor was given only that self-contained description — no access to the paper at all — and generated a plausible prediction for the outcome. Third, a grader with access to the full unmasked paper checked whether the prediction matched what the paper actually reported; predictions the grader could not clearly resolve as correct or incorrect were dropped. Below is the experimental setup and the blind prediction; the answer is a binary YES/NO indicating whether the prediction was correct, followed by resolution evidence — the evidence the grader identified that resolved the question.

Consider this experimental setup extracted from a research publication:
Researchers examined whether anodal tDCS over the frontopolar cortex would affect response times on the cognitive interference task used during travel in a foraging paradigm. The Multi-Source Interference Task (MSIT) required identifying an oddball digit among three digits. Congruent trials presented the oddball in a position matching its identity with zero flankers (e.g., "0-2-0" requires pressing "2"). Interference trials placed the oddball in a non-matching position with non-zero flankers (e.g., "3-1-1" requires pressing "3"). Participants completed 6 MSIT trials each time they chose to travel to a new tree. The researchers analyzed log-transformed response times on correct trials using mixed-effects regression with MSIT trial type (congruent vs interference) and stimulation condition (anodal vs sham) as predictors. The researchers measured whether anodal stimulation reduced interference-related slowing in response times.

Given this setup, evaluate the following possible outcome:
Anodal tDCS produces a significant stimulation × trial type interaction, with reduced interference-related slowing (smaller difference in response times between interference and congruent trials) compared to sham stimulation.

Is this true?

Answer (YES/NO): NO